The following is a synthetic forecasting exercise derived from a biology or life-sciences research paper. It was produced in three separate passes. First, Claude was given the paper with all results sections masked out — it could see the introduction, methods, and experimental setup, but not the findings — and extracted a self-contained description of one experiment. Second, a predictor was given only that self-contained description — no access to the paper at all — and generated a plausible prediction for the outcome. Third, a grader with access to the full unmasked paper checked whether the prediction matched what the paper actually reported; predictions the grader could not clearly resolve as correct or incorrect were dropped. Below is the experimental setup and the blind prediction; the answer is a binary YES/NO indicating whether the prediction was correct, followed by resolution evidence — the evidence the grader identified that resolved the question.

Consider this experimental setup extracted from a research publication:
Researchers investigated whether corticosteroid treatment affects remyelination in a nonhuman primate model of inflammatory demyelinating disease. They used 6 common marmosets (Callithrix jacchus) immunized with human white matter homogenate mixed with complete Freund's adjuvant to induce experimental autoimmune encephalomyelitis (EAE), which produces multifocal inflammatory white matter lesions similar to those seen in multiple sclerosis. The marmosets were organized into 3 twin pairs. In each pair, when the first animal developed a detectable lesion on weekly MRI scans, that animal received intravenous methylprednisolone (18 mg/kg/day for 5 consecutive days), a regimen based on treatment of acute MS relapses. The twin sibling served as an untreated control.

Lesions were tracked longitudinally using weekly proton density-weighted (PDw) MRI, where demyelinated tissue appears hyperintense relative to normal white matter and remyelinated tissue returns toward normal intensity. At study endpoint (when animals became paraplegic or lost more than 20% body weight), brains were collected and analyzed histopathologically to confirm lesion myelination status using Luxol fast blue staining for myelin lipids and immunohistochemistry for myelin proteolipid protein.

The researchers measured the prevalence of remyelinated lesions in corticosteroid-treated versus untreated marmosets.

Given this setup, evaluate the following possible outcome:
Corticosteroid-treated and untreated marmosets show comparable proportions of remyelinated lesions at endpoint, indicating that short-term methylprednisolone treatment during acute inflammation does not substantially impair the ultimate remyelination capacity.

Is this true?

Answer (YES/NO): YES